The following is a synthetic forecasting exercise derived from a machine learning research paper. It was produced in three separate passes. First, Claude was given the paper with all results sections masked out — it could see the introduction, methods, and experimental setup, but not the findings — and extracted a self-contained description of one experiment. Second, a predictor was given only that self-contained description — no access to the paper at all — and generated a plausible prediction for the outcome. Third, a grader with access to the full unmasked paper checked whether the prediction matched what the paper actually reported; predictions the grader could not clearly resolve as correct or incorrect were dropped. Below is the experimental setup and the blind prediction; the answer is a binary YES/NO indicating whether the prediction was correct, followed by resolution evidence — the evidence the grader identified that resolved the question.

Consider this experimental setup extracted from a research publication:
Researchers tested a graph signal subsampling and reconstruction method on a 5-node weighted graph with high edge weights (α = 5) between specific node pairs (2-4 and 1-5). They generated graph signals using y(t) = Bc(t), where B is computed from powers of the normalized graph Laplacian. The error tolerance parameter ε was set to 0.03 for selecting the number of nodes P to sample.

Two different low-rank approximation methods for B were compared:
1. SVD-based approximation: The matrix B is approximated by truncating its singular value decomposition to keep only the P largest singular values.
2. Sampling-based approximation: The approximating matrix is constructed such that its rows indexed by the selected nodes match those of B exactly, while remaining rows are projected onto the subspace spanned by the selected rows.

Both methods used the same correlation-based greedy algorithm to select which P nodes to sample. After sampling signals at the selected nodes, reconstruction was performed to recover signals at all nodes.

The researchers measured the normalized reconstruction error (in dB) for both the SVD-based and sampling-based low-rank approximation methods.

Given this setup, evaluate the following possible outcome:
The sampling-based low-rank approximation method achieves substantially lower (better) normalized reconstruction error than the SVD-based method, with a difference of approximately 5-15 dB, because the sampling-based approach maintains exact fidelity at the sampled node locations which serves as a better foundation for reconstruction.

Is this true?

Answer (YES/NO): NO